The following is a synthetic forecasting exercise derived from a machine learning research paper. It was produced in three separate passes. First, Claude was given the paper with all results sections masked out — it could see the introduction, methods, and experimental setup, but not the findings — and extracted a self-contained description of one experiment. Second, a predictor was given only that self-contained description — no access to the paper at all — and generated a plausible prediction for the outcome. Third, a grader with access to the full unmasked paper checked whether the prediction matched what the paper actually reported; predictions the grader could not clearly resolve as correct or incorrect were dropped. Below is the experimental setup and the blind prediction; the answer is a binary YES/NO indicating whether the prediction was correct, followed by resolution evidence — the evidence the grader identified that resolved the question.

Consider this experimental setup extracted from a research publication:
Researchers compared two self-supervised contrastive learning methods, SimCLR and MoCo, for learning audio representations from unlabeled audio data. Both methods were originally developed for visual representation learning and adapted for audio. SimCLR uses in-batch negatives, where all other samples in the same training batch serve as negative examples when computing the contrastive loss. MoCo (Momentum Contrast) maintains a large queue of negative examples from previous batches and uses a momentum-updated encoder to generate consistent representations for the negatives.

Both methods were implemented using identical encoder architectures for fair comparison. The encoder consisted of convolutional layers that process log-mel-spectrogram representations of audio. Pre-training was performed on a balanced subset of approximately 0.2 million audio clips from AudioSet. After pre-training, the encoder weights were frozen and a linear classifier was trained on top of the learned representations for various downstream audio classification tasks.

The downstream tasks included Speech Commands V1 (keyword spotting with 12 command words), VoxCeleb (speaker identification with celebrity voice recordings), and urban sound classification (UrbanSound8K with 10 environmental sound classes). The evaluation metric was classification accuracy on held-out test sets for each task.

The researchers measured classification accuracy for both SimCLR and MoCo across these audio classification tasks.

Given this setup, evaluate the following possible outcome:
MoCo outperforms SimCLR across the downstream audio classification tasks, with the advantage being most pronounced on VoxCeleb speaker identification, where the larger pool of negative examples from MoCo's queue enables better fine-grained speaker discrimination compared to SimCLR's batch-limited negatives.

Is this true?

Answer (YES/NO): NO